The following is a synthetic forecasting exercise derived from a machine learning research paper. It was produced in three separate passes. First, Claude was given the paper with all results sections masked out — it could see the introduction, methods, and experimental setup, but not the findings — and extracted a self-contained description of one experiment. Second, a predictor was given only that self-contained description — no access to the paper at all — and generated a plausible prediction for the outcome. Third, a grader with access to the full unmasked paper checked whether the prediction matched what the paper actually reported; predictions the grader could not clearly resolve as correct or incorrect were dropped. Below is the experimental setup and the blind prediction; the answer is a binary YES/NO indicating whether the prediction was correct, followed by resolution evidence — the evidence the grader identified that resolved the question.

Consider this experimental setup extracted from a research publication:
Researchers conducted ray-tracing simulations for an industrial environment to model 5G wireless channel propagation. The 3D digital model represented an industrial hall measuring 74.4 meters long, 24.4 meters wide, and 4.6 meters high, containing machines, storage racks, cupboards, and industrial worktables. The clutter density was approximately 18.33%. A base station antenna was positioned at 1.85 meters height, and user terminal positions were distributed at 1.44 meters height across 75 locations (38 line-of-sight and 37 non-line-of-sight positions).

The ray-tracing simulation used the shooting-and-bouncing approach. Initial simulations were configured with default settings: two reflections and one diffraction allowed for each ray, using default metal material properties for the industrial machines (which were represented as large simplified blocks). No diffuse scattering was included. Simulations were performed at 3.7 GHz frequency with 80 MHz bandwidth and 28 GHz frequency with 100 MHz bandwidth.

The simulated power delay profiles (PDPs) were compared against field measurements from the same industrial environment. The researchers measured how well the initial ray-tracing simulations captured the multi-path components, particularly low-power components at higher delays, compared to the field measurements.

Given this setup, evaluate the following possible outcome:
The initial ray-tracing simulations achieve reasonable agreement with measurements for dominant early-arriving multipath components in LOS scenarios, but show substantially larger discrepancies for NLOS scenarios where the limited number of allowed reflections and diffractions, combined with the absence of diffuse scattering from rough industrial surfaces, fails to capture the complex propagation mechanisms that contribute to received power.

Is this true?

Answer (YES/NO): YES